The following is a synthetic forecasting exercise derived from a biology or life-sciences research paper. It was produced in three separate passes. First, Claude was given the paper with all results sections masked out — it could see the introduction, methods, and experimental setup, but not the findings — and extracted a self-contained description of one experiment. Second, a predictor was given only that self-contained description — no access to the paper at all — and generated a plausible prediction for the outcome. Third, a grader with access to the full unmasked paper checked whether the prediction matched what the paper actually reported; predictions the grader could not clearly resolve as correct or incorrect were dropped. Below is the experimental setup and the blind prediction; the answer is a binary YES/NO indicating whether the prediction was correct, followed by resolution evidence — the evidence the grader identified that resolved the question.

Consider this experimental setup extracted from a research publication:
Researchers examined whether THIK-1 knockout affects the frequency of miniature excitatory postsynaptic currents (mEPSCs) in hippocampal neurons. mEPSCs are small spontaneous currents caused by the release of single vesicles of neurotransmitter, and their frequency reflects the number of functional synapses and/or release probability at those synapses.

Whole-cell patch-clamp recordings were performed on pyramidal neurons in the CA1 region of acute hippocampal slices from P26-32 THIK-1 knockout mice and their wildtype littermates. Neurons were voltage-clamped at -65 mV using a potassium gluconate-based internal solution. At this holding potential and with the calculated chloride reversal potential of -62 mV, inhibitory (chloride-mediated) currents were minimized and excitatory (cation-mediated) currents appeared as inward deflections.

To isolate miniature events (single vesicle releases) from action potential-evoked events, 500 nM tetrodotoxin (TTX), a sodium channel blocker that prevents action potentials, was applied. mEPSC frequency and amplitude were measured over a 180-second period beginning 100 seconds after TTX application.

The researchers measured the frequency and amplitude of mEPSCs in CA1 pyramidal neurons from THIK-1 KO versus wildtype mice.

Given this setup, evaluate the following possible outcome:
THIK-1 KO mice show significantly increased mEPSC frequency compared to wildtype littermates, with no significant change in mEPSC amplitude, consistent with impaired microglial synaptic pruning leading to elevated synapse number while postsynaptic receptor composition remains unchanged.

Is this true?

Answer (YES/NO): YES